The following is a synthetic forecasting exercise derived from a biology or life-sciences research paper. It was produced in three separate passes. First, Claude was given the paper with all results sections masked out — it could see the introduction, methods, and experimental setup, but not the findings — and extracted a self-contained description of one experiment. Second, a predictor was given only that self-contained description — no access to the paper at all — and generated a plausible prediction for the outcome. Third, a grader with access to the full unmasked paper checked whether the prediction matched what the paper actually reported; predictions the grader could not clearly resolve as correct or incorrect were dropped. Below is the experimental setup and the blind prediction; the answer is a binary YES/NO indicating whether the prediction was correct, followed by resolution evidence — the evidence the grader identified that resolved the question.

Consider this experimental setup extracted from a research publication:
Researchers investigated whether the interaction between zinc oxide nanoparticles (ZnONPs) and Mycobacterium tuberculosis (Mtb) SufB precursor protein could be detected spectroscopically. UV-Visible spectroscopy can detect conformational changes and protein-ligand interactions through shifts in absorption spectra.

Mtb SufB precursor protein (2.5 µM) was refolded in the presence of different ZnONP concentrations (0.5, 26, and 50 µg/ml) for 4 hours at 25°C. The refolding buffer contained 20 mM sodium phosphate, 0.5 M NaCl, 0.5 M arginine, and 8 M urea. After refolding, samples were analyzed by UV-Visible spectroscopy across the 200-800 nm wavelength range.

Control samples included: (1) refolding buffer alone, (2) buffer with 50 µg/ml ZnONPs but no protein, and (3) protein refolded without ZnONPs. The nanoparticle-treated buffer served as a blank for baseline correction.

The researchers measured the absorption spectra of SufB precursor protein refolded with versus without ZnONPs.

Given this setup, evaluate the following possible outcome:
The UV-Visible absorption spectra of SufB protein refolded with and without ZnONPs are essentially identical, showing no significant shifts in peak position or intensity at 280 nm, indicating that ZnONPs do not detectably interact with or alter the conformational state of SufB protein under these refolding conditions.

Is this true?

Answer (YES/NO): NO